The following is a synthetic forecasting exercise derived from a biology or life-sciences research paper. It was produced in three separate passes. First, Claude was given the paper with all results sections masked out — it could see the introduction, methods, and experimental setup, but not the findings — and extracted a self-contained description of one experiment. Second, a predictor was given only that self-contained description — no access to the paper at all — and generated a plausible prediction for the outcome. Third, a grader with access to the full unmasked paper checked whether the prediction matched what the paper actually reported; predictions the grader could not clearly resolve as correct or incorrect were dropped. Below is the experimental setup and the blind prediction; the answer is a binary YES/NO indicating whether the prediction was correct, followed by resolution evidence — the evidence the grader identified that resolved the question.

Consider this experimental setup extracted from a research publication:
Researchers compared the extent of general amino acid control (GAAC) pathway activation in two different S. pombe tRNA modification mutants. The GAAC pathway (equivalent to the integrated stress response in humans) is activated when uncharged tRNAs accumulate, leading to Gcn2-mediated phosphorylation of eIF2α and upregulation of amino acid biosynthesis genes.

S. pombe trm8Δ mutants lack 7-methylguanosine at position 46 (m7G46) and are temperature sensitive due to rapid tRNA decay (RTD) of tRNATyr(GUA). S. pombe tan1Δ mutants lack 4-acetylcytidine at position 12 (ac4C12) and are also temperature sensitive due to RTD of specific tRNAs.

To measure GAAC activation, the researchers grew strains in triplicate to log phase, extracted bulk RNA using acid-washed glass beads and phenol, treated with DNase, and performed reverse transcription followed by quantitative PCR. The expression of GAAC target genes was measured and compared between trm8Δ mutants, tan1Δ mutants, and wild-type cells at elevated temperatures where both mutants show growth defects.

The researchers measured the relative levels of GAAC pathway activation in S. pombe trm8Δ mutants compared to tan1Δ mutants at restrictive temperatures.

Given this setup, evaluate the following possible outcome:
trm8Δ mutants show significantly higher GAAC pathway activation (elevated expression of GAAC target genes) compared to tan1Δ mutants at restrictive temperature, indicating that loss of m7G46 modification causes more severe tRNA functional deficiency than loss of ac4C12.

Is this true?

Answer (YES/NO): YES